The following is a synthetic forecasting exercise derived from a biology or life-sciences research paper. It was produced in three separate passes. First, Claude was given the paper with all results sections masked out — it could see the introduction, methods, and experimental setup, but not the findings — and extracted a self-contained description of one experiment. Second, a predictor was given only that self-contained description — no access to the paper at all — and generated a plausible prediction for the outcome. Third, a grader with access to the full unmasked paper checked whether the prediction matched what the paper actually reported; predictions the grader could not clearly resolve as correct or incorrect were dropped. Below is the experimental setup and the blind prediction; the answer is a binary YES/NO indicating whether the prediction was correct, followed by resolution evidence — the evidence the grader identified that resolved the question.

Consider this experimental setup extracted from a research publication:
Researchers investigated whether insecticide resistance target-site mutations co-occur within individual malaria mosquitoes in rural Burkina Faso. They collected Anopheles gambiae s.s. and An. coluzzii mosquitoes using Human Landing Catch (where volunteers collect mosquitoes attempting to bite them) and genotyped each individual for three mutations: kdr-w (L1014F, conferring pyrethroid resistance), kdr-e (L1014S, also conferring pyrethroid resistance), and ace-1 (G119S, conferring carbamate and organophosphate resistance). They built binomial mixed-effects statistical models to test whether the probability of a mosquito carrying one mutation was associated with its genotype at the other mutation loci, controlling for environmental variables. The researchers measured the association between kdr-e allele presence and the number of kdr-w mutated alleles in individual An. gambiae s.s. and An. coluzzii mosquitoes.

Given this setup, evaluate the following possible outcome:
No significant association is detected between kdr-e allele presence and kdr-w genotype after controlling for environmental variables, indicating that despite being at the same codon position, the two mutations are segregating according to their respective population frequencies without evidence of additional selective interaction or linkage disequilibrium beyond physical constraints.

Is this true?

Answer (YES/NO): NO